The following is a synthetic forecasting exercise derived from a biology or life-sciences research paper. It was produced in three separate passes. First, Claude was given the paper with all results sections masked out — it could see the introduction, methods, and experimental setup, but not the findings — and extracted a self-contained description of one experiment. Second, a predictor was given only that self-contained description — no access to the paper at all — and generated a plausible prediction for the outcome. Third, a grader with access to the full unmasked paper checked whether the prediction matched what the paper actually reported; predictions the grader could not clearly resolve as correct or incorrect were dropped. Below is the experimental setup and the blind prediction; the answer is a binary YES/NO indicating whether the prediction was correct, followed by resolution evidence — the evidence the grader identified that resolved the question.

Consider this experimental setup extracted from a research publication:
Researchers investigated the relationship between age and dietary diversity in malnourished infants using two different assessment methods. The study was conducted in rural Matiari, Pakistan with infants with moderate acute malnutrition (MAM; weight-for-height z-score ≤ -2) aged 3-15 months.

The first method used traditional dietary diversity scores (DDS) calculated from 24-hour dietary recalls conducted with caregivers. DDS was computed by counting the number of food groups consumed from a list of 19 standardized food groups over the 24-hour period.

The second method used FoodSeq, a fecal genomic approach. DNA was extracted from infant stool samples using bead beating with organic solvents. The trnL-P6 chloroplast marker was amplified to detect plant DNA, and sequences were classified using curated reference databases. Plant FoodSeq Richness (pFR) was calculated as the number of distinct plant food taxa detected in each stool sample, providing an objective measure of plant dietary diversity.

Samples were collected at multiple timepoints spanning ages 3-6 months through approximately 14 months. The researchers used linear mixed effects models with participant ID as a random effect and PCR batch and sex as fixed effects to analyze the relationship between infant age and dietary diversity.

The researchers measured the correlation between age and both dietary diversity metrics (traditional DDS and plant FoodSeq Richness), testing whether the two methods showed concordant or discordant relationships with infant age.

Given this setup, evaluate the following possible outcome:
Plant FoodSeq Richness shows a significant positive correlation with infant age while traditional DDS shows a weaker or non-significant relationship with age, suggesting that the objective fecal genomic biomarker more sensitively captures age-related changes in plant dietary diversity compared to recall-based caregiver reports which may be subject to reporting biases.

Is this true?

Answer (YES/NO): NO